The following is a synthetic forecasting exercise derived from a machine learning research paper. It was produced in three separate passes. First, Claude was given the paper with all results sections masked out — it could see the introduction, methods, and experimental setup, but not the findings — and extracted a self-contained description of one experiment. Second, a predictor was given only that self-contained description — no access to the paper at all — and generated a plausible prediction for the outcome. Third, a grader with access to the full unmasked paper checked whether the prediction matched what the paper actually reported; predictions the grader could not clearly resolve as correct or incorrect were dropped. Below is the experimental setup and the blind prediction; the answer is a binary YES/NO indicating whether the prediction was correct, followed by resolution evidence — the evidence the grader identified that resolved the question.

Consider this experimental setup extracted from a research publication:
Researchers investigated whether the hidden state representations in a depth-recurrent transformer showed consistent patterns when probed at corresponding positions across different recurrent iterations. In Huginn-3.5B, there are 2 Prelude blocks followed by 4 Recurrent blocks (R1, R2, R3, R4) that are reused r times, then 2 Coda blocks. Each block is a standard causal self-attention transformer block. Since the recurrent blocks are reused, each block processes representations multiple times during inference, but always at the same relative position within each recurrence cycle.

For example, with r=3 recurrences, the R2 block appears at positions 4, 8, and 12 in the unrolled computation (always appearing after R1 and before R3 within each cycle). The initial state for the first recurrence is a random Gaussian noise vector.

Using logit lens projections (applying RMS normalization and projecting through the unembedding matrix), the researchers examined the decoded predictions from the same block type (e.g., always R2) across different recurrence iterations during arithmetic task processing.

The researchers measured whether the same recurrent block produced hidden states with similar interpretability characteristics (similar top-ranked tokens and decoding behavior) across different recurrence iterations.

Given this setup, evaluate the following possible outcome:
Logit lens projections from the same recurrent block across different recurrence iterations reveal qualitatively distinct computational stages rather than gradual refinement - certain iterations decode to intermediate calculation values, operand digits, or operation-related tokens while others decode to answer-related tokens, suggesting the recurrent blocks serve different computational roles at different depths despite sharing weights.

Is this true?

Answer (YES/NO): NO